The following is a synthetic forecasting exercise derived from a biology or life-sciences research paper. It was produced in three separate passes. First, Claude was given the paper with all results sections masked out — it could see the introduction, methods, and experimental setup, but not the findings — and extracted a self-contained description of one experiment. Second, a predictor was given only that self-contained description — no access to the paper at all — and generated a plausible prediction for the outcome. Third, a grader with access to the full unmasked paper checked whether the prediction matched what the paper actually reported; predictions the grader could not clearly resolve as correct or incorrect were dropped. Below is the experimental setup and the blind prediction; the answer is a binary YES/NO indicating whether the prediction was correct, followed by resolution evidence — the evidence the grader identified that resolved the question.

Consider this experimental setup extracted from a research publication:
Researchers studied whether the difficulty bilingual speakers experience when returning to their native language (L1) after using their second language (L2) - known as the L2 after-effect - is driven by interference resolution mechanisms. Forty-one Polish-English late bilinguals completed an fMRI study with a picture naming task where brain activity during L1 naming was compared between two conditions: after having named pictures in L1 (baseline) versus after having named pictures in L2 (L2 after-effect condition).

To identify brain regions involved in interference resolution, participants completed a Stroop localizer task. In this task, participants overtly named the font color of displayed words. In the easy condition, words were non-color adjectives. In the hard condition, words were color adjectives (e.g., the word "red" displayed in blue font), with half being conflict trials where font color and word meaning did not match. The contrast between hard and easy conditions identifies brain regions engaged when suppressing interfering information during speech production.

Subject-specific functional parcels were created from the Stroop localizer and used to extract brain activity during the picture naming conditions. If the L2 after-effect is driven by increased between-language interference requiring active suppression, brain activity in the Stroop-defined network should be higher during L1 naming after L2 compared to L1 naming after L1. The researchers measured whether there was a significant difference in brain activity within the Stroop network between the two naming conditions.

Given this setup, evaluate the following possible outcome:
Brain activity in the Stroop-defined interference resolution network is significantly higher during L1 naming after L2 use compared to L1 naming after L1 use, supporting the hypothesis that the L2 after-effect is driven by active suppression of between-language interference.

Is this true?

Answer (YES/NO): NO